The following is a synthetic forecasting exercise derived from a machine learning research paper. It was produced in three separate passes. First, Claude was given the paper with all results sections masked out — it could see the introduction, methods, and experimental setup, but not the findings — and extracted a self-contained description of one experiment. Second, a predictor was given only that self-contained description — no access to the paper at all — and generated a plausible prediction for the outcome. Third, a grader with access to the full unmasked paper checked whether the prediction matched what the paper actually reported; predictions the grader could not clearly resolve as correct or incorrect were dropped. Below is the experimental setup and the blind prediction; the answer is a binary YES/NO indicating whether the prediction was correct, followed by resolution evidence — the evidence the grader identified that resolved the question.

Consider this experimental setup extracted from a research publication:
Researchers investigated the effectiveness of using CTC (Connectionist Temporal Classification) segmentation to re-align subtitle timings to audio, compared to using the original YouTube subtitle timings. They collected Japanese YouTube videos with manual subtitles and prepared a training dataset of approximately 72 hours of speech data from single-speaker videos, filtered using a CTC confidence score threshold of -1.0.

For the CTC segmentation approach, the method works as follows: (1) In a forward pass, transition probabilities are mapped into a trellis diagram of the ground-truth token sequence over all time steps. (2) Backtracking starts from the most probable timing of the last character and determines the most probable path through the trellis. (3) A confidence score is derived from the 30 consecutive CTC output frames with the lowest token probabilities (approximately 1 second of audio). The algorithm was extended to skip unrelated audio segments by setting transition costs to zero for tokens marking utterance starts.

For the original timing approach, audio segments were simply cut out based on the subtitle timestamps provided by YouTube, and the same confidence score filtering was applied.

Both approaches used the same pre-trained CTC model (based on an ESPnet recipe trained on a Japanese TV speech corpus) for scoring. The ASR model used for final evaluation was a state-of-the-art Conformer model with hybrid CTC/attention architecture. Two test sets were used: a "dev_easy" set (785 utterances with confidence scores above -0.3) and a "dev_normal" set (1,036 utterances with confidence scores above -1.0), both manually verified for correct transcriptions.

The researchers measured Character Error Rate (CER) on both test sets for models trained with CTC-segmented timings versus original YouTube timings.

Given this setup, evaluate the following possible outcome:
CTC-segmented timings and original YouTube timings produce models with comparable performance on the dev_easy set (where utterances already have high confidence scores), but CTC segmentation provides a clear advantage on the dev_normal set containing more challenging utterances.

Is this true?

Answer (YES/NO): NO